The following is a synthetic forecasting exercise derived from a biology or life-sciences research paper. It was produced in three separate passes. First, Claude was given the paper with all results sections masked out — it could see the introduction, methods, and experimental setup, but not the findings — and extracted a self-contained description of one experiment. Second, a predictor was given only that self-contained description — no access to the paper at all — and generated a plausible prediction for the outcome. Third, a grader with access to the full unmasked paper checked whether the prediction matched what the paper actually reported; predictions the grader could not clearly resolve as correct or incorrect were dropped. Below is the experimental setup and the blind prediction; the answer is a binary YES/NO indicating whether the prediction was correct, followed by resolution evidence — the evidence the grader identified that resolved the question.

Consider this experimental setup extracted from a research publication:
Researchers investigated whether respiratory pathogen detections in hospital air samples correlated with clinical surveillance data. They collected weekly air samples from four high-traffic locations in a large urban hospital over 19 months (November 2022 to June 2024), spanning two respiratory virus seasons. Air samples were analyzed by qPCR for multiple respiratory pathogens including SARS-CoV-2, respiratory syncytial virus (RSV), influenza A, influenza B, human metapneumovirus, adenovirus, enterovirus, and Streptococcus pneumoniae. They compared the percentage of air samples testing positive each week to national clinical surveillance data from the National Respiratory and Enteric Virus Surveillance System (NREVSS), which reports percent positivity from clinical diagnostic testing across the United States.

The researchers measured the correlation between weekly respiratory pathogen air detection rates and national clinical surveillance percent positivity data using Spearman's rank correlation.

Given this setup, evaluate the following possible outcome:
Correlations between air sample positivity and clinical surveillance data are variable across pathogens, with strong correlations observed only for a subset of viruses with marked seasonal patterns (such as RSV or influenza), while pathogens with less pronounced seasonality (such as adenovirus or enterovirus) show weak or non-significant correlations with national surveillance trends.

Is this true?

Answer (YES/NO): YES